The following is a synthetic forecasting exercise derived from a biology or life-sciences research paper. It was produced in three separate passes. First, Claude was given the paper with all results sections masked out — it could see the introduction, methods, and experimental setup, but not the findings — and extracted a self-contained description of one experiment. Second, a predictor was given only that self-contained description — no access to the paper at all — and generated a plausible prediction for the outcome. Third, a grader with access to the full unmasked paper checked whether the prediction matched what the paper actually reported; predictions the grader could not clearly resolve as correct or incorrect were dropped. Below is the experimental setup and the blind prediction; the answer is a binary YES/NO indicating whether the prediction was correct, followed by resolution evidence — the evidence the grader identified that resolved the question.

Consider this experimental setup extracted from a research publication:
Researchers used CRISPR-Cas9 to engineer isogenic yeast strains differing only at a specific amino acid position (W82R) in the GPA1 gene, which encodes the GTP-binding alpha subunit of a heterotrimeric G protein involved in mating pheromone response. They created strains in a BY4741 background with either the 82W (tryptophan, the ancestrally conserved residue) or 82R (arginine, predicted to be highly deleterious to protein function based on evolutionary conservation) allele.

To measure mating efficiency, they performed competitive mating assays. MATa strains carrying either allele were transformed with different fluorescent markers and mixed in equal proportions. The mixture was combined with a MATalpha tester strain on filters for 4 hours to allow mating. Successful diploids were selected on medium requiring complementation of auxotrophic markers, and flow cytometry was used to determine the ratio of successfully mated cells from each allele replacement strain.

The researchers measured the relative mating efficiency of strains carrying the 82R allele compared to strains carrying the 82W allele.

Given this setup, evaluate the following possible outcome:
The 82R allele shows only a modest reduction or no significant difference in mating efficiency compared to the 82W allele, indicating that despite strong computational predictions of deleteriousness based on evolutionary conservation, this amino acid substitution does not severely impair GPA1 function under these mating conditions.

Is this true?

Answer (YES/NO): NO